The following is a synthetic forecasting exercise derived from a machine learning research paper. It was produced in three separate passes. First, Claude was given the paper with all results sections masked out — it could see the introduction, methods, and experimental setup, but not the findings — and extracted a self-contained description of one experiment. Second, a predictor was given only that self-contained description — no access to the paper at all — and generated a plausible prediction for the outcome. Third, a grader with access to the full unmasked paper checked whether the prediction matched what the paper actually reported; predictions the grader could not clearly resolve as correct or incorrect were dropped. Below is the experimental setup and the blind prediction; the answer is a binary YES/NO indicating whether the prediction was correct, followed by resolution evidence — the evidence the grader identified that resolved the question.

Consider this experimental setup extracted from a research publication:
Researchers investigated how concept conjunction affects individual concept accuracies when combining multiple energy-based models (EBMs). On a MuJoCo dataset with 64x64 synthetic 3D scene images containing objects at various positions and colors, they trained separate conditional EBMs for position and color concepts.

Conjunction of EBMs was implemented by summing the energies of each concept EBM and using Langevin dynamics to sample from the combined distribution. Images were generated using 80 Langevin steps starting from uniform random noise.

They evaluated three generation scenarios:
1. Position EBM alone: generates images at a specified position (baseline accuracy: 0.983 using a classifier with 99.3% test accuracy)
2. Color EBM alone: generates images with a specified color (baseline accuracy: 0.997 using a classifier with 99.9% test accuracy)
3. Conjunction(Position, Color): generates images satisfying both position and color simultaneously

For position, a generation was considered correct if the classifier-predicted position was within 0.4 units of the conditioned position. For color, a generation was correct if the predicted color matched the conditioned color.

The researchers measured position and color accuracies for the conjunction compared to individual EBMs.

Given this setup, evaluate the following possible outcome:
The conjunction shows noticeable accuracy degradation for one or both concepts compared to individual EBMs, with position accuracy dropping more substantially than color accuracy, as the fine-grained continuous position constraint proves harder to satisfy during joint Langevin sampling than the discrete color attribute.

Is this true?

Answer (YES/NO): NO